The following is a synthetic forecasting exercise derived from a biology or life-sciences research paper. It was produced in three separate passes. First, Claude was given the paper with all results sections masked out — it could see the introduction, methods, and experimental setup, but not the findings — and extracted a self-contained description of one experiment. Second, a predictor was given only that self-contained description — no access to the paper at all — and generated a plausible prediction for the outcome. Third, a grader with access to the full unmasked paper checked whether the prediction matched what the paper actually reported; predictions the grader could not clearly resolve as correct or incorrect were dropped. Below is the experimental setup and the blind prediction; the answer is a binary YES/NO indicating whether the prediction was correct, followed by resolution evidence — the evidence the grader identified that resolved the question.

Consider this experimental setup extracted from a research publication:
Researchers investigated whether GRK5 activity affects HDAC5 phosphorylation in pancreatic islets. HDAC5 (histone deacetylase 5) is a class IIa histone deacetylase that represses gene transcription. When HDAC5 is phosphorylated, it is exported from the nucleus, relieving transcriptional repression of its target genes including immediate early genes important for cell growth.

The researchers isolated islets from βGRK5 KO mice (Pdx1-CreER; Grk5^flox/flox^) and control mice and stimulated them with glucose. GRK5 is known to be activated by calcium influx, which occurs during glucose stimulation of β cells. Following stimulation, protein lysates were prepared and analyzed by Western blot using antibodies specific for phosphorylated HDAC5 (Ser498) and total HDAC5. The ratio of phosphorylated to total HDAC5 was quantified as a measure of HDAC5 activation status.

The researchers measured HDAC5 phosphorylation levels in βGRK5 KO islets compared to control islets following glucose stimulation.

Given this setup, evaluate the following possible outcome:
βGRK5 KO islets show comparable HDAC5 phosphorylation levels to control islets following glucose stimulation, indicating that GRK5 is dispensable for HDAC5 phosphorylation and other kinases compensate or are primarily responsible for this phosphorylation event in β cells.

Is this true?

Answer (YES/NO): NO